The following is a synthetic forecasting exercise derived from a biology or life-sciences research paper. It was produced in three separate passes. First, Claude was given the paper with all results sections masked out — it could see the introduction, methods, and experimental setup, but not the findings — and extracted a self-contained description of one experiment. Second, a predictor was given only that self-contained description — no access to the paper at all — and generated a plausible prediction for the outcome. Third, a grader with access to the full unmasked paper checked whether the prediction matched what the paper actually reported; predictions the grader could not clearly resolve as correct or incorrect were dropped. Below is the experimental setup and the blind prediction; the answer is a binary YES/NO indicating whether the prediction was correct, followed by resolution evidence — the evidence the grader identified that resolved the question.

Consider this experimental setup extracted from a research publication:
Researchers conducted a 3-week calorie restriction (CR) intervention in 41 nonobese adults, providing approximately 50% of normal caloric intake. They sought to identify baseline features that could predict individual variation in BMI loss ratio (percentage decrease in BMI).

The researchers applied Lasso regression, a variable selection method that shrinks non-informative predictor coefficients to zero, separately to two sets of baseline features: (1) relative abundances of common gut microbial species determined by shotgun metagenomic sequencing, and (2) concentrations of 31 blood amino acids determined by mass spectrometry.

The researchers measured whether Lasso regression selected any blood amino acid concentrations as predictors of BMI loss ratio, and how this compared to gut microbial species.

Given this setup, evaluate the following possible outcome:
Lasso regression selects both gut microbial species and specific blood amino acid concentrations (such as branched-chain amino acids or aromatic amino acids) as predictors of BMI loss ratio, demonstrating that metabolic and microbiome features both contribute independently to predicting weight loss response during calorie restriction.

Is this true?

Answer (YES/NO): NO